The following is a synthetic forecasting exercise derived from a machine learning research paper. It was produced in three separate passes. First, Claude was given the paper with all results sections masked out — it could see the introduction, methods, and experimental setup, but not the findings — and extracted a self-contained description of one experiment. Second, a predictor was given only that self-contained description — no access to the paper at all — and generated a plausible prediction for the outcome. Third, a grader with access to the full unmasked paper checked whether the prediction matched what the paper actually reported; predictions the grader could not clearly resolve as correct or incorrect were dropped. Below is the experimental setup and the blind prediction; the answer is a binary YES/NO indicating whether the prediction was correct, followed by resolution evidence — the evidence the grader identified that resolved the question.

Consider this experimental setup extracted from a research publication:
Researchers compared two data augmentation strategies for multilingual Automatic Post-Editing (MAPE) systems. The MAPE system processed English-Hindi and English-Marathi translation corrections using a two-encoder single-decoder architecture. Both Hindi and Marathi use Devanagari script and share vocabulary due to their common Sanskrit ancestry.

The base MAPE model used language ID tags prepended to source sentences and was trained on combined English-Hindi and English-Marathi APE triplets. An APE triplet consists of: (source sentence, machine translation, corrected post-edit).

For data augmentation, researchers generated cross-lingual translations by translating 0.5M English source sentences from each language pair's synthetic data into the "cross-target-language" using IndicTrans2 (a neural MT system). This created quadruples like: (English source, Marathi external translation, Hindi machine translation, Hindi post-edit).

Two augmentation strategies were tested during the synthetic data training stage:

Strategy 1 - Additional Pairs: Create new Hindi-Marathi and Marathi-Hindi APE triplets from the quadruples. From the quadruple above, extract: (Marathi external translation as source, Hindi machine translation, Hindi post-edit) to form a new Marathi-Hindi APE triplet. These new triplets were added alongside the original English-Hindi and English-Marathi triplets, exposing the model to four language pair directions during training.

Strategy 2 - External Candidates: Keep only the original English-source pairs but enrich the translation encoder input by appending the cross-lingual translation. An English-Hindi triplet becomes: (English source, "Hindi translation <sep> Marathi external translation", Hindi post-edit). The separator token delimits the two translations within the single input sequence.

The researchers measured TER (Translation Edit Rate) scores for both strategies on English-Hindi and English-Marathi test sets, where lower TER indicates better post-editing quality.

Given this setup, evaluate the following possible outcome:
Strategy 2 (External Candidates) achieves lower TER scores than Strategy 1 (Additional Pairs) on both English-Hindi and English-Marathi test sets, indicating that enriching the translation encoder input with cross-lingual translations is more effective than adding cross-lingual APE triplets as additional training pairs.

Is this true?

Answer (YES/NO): NO